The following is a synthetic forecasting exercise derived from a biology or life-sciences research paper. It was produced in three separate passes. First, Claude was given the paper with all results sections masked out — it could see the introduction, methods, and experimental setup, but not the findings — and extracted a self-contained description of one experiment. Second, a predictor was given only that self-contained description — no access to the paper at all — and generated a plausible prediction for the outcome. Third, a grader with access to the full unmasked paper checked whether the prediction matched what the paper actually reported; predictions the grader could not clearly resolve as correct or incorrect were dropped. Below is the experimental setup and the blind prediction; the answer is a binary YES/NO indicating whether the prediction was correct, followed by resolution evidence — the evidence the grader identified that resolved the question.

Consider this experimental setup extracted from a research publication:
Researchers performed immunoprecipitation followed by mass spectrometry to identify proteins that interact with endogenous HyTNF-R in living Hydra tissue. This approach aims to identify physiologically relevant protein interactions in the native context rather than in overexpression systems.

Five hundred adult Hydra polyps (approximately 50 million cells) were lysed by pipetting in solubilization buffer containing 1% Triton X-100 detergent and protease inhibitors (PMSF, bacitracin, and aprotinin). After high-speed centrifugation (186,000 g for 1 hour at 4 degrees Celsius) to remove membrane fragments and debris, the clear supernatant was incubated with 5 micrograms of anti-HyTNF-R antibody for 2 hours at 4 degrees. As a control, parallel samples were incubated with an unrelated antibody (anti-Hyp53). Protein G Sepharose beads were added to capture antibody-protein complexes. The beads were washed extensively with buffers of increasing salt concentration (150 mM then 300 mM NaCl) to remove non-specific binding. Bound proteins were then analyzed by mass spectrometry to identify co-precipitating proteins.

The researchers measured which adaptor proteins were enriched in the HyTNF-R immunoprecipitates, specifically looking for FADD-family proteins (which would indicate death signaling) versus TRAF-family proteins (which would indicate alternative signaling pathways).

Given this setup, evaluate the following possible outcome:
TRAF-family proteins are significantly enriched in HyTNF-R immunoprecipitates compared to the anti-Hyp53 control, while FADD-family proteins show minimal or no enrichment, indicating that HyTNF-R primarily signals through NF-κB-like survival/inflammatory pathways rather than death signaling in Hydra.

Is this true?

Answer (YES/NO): YES